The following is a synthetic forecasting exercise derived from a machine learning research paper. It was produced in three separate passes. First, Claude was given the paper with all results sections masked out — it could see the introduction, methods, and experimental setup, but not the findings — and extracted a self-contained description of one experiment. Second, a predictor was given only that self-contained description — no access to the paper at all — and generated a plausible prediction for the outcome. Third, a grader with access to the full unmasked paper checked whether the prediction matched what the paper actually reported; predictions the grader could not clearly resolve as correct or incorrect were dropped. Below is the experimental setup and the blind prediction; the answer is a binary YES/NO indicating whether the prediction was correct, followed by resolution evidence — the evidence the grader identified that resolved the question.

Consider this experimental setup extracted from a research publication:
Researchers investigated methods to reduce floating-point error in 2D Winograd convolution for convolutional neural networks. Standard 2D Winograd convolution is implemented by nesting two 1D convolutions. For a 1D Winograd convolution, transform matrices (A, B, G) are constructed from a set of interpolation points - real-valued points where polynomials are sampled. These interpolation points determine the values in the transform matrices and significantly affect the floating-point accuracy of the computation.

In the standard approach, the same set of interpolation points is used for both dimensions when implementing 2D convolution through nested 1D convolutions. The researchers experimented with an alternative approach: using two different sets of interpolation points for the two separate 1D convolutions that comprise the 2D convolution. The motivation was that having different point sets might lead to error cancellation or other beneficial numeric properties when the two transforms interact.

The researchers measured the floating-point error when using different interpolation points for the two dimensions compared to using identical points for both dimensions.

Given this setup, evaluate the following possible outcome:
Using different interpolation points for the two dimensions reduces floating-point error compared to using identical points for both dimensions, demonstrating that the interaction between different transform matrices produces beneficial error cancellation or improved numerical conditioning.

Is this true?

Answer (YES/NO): NO